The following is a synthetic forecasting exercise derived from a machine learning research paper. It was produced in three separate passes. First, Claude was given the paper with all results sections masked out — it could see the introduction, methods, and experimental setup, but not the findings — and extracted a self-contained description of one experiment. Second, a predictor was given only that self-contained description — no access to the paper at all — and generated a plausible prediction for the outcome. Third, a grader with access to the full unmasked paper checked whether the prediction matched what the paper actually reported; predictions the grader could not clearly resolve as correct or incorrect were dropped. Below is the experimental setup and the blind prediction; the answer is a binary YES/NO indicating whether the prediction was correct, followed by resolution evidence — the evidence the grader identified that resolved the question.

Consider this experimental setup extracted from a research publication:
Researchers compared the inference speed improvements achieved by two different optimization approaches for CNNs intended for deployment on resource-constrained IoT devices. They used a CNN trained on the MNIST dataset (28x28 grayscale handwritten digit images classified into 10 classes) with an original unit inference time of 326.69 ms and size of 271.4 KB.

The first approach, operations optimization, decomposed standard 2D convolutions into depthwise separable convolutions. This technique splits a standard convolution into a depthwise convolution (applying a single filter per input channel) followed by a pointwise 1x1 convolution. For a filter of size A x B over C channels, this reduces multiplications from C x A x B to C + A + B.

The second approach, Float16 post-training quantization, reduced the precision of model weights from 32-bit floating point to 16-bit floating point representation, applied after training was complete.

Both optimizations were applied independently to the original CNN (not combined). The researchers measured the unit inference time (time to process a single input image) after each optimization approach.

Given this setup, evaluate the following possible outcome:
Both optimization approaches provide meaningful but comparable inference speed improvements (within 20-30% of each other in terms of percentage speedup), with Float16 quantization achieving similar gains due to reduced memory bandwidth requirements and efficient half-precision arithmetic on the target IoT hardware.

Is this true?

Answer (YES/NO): NO